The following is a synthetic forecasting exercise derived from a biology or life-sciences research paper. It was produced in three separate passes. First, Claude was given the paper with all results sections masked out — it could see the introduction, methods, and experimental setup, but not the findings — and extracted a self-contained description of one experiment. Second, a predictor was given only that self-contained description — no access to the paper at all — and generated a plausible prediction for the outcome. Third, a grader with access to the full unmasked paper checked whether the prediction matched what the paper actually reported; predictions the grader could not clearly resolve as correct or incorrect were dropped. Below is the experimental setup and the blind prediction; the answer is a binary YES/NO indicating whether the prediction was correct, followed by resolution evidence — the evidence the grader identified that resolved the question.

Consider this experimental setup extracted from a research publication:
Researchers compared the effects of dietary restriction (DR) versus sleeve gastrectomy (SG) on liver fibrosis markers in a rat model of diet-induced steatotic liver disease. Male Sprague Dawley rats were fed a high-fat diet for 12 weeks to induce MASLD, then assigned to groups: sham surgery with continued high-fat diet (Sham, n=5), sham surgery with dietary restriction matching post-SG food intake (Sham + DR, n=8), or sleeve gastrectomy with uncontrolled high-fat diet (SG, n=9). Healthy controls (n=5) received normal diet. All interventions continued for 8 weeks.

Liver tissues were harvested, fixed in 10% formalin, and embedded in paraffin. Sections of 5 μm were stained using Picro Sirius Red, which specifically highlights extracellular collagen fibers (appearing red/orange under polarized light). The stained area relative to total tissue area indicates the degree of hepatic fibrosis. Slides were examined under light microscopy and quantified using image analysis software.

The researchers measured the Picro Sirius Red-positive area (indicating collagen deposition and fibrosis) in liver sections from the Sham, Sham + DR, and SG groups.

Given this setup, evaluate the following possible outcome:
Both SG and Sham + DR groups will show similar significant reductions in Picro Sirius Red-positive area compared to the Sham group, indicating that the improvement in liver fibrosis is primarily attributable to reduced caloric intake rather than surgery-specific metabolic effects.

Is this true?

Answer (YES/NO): YES